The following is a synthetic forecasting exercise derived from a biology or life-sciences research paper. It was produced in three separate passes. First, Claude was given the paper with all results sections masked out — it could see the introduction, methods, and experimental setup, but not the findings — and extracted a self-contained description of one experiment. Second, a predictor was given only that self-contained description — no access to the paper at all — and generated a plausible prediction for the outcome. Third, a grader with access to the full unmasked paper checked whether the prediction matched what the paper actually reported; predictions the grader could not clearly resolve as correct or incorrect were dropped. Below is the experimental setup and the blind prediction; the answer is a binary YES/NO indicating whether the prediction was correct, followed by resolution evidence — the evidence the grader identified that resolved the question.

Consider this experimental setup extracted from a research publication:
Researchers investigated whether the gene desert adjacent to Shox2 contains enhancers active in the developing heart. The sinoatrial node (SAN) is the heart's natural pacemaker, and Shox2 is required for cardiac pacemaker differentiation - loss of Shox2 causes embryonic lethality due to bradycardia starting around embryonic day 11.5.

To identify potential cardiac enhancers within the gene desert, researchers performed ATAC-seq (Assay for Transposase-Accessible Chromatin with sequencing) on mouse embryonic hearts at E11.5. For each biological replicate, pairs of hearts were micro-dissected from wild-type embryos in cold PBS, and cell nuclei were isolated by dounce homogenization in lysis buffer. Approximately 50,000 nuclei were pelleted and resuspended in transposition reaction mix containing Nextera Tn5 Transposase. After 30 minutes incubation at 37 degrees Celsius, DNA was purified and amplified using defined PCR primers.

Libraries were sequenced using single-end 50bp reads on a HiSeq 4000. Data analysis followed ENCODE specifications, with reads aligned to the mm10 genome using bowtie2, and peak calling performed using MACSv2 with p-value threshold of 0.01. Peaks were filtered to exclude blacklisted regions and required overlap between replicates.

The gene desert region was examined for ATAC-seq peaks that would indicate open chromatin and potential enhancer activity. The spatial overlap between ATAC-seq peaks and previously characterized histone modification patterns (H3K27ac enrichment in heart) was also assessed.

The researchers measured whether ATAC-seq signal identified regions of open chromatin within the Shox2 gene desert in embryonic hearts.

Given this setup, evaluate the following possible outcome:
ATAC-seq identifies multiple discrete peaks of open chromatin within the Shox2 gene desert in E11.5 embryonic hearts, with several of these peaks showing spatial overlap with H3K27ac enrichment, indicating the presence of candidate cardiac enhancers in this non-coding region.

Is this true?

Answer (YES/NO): YES